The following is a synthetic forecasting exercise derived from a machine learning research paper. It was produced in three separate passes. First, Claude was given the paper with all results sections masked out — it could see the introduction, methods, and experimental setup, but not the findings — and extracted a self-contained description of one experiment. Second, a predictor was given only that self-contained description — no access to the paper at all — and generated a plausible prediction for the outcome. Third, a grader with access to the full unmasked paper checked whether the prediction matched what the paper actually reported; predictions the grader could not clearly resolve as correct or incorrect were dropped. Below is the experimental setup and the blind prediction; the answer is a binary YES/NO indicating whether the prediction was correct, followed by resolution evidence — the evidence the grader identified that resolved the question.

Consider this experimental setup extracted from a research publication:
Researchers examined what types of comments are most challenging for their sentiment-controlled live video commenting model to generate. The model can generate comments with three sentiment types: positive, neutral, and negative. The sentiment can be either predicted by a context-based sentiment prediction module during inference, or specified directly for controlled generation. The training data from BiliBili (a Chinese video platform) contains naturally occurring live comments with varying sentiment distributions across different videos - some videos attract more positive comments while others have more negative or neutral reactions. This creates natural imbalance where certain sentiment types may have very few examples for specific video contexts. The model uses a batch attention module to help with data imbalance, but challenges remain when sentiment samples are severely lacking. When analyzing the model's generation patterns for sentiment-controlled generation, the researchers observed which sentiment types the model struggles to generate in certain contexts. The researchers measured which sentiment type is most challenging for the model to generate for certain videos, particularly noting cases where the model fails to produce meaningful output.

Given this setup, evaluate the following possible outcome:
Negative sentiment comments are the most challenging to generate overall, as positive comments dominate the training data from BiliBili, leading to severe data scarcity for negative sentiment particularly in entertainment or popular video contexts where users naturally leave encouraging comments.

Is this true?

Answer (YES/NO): NO